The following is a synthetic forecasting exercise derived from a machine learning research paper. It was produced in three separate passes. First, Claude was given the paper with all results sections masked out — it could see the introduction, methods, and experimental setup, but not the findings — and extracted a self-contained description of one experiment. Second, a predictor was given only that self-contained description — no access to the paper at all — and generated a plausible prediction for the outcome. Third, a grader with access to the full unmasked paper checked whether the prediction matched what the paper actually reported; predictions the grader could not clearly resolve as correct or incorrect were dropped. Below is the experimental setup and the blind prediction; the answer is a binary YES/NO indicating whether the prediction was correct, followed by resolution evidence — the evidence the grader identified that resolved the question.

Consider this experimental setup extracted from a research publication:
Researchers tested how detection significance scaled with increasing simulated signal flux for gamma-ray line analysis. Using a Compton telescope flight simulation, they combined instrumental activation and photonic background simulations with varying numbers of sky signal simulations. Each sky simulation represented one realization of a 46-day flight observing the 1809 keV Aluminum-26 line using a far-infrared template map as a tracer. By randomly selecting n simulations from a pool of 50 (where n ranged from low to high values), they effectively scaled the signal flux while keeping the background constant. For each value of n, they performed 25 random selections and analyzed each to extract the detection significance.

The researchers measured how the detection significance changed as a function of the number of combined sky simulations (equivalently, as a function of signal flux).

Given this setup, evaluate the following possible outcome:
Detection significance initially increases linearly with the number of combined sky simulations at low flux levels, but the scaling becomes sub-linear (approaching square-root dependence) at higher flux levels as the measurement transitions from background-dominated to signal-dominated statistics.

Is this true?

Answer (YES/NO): NO